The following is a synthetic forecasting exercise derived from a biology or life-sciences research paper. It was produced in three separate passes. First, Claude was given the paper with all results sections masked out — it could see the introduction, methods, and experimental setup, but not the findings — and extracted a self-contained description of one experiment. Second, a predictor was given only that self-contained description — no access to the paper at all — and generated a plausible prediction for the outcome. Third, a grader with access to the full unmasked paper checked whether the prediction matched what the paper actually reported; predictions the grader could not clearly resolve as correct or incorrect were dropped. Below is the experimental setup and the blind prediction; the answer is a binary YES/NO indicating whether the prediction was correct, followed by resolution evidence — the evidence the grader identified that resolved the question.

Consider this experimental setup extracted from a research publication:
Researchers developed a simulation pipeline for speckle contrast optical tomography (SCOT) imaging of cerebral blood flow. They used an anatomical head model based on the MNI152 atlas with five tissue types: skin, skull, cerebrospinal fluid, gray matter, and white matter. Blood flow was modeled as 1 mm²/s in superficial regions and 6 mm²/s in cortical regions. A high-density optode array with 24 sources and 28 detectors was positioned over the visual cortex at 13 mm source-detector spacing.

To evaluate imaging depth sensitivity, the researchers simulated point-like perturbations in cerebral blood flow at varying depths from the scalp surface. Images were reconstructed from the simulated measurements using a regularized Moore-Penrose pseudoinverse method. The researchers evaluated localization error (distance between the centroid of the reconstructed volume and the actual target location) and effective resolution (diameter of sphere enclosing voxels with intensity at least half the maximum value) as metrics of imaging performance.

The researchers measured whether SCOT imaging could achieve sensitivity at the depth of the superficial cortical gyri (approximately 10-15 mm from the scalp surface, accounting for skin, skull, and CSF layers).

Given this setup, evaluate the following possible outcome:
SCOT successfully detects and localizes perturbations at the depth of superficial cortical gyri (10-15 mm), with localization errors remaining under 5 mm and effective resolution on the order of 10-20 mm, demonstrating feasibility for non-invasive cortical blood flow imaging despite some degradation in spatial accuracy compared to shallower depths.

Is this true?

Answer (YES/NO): NO